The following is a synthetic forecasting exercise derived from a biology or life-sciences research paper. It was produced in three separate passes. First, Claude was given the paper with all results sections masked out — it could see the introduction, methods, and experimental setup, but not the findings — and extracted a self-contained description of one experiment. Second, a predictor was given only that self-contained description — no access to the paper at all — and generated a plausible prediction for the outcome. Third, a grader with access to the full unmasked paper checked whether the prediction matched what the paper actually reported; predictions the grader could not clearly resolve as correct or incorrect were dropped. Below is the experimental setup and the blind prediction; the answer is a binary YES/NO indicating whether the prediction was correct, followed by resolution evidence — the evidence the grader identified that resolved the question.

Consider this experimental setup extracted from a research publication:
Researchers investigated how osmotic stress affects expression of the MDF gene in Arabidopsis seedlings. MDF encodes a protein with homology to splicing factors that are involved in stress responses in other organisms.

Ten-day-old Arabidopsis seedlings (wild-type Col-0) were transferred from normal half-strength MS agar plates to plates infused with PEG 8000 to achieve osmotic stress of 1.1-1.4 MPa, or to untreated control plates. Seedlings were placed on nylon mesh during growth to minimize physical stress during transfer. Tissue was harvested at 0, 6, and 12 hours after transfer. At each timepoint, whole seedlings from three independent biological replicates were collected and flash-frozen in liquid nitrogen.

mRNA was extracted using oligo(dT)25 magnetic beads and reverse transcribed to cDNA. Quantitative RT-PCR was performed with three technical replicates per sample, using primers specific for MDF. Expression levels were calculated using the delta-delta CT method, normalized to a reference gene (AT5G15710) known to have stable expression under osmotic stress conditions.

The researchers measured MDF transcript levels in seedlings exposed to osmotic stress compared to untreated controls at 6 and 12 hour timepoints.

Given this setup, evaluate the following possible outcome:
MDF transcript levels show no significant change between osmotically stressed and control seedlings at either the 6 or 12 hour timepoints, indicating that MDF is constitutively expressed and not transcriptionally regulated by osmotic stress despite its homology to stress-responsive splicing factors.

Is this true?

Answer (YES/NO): NO